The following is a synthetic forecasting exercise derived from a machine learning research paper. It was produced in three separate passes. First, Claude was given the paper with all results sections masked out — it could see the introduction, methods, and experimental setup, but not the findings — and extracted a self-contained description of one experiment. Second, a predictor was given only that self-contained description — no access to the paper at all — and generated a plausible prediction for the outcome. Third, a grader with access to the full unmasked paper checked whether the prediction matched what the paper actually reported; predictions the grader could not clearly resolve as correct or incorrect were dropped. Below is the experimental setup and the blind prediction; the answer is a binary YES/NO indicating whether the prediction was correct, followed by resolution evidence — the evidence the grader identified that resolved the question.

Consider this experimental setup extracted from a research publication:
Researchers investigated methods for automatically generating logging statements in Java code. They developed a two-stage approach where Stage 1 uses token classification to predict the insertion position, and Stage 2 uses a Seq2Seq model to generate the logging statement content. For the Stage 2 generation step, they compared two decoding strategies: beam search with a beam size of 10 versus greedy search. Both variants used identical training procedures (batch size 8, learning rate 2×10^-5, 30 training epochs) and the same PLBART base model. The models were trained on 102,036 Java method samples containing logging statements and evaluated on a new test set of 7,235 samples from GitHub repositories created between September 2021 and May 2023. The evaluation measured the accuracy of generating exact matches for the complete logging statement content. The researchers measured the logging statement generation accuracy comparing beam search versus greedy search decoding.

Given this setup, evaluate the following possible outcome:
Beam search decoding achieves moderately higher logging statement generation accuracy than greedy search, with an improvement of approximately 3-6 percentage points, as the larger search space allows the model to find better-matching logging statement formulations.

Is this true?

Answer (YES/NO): NO